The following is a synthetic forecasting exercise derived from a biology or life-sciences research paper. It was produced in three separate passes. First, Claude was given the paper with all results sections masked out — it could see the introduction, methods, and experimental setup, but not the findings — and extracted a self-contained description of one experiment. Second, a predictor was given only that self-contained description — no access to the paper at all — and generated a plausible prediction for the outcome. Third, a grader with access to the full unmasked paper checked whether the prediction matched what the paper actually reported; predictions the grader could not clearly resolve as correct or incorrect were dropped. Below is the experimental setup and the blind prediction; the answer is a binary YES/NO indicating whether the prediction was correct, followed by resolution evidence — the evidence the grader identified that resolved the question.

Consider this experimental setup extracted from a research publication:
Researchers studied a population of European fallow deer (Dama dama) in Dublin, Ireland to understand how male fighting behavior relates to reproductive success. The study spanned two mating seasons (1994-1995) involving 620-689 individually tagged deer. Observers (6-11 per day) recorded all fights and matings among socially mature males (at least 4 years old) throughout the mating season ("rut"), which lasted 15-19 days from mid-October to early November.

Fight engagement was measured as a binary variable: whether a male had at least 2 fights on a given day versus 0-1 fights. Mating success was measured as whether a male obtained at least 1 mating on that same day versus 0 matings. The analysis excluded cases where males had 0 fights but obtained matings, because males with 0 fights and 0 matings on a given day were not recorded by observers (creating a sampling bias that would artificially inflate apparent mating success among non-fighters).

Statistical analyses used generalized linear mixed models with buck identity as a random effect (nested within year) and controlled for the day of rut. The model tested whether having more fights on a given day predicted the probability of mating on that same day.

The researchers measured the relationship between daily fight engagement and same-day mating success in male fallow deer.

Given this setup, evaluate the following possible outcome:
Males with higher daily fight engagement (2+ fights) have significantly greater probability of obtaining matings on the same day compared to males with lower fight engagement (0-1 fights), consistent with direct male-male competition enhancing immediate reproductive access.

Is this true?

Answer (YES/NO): NO